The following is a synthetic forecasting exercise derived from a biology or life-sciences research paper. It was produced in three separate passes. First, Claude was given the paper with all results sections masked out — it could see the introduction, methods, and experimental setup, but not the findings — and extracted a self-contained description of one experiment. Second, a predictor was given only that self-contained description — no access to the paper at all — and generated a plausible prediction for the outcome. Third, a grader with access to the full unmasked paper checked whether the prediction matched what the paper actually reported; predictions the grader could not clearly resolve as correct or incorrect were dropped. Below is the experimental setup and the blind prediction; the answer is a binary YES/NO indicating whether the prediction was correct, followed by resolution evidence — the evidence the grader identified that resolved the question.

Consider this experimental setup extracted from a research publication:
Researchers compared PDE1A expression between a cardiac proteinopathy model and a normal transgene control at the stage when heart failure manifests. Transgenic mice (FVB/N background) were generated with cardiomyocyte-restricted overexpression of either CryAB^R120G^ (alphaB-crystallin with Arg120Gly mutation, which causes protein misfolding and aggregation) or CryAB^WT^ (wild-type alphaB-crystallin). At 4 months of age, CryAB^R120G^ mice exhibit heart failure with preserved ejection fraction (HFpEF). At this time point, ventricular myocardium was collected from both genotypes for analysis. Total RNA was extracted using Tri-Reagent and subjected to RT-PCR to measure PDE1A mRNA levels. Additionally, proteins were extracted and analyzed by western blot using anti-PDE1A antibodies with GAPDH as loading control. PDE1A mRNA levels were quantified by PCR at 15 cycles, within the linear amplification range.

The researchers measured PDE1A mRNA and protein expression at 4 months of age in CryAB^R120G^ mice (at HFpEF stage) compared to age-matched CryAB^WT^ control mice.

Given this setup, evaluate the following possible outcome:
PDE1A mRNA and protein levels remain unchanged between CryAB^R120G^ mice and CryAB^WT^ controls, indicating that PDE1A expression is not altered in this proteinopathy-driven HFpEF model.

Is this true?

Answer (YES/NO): NO